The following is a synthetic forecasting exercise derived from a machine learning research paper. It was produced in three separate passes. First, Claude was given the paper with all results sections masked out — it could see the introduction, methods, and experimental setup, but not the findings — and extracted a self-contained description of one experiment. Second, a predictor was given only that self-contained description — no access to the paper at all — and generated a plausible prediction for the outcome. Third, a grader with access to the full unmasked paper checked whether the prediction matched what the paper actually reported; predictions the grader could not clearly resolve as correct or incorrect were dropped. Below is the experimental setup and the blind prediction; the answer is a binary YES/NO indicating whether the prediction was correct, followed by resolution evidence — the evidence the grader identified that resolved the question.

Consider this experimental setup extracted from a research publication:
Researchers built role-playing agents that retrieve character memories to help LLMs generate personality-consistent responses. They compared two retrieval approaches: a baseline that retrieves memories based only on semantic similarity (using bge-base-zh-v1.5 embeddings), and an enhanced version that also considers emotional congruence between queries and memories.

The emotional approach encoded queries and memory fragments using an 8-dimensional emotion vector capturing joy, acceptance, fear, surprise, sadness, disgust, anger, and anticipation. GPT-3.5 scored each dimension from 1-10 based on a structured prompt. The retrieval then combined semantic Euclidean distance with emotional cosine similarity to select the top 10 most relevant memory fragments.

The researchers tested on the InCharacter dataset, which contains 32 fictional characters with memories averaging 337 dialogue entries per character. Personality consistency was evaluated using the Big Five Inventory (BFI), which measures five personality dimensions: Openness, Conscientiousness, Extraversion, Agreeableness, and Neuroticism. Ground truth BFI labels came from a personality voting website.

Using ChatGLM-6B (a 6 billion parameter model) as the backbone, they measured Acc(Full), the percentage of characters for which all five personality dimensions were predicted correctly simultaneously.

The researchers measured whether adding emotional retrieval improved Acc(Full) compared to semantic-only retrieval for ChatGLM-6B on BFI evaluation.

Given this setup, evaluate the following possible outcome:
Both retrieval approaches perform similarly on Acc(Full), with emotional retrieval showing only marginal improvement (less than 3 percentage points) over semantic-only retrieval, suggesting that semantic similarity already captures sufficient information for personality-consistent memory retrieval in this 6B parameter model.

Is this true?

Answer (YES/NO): NO